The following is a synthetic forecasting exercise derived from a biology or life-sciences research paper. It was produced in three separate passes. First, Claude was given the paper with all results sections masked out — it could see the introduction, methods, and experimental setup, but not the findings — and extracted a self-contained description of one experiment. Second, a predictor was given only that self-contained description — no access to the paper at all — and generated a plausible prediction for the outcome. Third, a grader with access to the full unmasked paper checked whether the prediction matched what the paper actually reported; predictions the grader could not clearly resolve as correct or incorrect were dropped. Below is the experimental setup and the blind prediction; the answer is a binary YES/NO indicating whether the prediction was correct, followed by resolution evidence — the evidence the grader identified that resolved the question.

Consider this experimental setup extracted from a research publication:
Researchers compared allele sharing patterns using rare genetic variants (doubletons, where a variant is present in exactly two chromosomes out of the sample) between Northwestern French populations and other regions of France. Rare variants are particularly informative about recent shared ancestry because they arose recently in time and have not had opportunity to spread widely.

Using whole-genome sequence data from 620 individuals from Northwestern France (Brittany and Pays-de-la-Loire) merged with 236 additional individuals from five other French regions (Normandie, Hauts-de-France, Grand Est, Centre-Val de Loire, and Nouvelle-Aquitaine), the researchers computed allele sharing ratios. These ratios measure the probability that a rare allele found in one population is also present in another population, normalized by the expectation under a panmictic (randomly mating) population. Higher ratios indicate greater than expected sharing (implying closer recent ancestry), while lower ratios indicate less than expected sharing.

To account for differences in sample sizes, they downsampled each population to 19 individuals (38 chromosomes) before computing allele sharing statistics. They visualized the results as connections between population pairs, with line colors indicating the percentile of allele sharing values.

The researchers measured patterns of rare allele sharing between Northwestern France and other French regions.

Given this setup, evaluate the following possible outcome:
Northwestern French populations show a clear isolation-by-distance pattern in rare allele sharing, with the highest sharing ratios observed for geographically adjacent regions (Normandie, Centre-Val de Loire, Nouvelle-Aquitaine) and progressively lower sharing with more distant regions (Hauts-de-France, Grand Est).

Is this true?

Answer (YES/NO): NO